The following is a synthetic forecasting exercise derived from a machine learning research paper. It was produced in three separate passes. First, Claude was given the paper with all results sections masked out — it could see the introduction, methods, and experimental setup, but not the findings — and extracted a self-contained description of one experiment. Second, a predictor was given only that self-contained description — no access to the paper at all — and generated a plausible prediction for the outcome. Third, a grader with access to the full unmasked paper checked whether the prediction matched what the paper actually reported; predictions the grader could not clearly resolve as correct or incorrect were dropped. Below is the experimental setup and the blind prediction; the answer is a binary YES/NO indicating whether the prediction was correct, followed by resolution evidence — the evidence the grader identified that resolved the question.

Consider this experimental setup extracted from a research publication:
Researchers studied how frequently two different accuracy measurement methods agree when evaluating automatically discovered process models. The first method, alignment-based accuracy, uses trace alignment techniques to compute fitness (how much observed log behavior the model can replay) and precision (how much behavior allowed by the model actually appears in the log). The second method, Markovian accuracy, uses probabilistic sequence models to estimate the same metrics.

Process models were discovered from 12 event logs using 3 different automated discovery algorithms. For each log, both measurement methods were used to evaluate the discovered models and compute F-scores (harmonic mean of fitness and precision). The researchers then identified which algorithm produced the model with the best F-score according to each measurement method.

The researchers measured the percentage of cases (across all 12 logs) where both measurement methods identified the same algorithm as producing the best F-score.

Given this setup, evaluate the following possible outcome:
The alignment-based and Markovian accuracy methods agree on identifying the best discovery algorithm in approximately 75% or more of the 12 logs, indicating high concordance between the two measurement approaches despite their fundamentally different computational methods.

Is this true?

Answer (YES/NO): YES